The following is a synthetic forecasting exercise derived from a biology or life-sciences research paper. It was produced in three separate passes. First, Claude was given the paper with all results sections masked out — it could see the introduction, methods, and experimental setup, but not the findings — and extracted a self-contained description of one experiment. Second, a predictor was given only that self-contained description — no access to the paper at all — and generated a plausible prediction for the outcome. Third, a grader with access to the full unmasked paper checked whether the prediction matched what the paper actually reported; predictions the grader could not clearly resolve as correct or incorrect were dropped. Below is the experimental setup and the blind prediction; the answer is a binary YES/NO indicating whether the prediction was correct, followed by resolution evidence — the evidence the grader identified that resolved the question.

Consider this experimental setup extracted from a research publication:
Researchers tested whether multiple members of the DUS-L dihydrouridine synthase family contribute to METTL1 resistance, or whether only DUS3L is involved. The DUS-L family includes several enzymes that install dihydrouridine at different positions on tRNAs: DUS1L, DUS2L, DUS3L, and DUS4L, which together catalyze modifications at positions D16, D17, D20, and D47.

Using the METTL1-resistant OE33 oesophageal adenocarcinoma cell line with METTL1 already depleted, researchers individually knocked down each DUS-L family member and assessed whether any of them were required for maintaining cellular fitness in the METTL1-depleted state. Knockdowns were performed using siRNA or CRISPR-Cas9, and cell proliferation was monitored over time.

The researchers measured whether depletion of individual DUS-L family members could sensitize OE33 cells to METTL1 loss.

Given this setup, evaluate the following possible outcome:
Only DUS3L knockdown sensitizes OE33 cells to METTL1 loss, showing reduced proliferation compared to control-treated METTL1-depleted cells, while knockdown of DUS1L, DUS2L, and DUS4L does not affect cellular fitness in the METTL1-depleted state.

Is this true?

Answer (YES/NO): NO